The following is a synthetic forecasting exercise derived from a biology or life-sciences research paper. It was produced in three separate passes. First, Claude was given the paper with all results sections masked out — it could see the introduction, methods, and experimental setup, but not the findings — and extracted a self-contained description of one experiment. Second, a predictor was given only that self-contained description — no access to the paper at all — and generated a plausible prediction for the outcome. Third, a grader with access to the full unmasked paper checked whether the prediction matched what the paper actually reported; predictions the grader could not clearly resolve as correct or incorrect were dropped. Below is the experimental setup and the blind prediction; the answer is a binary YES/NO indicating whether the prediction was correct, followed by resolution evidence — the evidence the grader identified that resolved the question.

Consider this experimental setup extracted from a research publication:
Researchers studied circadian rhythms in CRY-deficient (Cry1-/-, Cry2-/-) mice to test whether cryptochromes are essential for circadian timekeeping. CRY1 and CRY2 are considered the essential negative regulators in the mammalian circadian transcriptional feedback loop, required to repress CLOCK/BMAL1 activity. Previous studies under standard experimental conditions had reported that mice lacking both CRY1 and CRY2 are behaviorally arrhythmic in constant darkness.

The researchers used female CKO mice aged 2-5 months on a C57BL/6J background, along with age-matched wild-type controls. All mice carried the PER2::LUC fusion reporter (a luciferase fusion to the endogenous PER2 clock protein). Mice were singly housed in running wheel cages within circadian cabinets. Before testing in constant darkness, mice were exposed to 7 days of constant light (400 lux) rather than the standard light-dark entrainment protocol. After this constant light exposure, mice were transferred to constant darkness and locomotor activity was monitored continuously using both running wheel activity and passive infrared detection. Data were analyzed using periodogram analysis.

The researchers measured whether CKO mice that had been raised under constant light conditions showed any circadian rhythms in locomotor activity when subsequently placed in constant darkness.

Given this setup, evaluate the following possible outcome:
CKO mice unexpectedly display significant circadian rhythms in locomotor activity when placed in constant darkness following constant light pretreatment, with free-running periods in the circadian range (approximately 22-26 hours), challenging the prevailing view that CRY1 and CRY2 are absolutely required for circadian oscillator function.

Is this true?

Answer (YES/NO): NO